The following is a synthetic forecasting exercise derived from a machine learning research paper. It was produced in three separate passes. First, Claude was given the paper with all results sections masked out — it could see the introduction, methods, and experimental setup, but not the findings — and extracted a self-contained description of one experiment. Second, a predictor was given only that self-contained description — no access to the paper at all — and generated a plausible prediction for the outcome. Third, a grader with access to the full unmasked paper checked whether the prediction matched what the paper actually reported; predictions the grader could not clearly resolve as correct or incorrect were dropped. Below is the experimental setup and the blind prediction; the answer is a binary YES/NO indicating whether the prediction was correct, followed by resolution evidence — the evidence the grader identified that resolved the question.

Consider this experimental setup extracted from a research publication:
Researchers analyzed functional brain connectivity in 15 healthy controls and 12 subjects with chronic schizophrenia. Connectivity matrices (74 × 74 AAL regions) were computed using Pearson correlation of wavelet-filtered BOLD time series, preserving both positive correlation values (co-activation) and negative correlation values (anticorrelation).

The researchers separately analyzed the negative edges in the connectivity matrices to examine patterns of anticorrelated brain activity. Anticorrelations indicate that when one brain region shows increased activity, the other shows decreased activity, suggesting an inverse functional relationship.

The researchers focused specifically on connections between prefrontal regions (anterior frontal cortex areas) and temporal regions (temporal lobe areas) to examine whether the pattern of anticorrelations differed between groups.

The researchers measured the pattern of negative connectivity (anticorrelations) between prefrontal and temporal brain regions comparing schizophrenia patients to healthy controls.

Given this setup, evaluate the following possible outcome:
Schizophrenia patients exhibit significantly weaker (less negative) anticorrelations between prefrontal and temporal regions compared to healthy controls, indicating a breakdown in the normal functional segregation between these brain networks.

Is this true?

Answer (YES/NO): NO